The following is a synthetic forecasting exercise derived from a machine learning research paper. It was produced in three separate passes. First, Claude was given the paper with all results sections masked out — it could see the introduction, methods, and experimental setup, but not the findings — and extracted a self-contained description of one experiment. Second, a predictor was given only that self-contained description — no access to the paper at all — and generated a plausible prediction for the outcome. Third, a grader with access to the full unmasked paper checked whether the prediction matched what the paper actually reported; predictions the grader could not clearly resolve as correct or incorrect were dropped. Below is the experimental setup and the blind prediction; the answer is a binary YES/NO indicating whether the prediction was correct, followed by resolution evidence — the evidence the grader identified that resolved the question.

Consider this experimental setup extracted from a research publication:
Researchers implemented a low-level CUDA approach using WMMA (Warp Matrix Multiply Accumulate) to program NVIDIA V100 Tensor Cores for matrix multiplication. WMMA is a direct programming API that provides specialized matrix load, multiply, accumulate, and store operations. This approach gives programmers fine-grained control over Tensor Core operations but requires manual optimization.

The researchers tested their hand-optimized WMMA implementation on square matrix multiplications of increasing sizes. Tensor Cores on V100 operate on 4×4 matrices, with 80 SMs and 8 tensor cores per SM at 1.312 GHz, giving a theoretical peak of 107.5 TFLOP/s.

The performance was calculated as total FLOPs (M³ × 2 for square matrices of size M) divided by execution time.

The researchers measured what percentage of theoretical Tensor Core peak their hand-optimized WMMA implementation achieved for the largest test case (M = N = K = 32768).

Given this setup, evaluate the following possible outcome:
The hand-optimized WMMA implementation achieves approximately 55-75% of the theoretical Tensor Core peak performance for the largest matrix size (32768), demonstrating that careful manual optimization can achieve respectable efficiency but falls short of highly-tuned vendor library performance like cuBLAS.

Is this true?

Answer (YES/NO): NO